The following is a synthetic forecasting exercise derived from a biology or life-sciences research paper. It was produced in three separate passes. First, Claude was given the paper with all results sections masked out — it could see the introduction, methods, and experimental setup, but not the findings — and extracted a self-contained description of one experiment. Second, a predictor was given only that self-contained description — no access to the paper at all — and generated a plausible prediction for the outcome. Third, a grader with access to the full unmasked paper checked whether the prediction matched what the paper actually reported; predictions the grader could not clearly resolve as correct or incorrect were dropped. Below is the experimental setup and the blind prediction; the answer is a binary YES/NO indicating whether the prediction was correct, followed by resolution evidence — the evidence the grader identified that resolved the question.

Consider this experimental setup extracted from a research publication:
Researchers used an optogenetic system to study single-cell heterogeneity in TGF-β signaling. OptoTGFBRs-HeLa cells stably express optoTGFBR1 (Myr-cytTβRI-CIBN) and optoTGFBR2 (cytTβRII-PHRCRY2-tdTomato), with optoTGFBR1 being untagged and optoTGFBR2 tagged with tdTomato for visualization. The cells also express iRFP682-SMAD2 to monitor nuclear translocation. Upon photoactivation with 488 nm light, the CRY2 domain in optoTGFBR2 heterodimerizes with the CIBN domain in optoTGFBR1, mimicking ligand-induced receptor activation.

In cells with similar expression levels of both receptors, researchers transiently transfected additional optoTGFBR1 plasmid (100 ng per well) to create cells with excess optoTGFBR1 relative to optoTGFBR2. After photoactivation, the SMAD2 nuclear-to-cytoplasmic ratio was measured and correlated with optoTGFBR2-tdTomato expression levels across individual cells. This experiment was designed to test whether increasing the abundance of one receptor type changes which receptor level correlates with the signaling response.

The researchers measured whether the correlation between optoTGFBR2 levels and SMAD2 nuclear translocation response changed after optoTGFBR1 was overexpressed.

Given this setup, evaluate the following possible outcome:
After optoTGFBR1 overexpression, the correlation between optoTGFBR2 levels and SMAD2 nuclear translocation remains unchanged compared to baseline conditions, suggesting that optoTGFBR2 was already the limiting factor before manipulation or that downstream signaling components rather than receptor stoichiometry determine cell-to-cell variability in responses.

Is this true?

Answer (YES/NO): NO